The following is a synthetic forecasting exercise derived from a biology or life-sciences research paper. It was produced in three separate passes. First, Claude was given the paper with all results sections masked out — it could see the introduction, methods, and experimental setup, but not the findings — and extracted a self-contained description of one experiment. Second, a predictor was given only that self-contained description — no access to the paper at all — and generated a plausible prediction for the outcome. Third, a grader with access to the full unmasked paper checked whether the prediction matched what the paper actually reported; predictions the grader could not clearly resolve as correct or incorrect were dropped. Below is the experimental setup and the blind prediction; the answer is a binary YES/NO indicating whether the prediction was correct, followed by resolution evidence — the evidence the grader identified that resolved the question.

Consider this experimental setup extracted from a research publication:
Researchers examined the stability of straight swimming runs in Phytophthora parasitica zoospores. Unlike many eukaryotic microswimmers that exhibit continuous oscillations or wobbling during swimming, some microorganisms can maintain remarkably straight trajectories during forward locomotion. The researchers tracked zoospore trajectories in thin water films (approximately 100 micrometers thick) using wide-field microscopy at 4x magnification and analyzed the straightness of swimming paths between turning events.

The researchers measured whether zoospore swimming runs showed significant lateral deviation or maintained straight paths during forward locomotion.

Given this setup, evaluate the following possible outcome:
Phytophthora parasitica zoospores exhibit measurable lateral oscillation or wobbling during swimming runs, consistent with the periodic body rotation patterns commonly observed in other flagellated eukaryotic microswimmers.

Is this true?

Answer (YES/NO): YES